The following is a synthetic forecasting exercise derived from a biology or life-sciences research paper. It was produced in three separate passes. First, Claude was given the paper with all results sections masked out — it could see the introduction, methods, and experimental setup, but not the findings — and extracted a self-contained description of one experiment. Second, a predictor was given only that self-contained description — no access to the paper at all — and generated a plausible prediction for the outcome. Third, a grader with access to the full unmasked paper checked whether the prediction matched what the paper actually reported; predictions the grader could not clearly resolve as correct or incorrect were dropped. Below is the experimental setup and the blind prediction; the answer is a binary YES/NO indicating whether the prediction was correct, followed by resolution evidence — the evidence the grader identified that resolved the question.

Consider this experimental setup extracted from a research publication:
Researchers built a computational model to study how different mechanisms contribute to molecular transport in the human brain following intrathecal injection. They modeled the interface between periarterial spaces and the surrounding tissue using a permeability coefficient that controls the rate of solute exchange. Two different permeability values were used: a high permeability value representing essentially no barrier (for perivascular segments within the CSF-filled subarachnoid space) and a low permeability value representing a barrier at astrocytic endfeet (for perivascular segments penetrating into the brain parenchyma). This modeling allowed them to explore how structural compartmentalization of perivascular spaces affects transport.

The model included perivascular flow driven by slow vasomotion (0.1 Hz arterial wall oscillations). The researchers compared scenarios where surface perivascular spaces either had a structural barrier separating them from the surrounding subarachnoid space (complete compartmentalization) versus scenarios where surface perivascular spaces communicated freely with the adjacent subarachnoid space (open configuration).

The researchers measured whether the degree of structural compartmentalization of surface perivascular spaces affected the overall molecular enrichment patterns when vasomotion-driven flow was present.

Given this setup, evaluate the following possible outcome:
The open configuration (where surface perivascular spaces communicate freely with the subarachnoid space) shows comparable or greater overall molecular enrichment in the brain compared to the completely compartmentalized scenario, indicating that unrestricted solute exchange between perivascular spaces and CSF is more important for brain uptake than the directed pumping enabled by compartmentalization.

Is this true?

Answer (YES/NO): NO